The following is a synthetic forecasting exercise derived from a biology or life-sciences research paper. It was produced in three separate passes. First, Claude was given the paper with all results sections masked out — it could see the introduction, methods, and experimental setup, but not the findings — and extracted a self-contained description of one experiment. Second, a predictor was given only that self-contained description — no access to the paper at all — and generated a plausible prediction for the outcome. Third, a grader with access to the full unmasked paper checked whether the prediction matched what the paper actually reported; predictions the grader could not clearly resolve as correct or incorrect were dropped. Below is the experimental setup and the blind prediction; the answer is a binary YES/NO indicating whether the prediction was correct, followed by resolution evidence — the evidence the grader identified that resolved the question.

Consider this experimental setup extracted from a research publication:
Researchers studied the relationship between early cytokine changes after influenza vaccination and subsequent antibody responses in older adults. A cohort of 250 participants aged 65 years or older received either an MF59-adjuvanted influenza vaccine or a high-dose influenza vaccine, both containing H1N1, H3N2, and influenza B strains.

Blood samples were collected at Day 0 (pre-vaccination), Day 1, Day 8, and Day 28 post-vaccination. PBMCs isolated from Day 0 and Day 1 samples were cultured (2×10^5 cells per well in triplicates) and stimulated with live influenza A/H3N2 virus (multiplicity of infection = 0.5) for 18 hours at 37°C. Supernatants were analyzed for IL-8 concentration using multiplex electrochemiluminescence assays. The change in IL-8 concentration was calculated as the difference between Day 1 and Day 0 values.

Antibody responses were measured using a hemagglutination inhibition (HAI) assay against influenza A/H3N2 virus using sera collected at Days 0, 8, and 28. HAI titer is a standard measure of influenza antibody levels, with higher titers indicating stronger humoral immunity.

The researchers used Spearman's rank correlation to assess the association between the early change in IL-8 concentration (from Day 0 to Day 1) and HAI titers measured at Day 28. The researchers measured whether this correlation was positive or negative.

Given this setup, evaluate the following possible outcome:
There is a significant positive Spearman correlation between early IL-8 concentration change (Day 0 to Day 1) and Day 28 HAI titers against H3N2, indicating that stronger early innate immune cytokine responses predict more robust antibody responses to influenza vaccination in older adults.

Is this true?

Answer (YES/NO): NO